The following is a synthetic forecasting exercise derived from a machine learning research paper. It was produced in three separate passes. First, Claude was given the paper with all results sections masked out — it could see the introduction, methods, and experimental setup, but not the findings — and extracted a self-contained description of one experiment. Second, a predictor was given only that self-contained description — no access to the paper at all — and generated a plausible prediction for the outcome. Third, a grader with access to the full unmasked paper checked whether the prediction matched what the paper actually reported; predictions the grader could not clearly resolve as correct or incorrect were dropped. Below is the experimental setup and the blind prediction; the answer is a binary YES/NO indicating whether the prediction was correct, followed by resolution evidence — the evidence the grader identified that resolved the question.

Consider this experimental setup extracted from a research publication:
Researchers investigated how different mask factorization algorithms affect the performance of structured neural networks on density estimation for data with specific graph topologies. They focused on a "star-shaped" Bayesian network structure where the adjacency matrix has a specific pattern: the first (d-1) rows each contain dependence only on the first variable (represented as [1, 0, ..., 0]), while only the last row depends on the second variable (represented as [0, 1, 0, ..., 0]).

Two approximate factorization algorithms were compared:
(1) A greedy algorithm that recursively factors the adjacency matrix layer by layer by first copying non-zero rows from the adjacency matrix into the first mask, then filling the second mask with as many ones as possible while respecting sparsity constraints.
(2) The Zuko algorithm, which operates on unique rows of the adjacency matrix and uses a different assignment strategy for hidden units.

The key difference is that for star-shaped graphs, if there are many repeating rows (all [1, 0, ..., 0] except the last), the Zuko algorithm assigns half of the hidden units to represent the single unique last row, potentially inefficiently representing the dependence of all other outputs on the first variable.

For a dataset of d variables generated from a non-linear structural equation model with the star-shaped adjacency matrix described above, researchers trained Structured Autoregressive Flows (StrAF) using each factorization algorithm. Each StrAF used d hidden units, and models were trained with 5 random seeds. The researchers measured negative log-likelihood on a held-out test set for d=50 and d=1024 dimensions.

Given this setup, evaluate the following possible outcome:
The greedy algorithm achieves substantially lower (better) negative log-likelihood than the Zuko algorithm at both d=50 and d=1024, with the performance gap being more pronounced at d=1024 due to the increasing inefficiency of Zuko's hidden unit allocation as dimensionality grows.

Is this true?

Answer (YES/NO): YES